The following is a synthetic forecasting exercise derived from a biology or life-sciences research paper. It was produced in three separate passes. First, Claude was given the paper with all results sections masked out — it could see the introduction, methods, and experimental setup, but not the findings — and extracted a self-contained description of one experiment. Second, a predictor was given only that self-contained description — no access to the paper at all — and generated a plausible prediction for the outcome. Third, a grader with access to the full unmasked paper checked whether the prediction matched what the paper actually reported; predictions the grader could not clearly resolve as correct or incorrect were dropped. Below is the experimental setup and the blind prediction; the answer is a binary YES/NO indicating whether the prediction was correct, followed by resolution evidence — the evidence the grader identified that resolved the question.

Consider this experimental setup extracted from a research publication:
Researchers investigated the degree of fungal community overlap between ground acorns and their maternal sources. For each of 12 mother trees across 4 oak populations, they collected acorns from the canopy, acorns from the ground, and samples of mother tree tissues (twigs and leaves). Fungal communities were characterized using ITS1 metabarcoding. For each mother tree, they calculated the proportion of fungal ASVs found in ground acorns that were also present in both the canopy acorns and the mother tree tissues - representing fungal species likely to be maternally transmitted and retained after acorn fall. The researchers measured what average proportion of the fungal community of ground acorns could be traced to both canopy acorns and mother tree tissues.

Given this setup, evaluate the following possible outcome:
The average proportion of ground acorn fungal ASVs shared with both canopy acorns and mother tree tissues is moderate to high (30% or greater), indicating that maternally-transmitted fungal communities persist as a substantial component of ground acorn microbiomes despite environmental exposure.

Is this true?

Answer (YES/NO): YES